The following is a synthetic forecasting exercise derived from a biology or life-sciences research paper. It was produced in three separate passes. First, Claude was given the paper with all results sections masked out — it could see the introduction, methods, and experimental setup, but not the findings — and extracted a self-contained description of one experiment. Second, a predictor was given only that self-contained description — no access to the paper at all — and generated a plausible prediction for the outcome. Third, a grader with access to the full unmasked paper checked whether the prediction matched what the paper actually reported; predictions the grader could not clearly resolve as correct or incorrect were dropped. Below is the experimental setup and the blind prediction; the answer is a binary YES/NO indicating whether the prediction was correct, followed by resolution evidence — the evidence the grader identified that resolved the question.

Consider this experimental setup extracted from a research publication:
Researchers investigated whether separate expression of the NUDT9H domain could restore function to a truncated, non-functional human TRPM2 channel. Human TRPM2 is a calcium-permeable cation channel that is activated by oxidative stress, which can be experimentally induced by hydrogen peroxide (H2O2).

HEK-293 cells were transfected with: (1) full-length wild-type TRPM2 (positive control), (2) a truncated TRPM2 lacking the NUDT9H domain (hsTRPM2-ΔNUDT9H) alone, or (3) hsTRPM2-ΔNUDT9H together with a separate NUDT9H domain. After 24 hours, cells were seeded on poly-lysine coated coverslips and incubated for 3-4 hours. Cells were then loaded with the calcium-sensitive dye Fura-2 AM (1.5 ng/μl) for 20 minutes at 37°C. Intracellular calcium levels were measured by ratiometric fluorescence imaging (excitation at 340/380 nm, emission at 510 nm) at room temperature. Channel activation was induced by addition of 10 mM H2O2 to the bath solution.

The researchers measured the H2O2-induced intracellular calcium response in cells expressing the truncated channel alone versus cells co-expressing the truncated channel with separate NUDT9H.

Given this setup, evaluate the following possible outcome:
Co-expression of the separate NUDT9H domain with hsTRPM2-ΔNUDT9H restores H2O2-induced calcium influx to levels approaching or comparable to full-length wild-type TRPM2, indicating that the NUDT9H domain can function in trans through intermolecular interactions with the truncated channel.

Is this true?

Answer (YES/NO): YES